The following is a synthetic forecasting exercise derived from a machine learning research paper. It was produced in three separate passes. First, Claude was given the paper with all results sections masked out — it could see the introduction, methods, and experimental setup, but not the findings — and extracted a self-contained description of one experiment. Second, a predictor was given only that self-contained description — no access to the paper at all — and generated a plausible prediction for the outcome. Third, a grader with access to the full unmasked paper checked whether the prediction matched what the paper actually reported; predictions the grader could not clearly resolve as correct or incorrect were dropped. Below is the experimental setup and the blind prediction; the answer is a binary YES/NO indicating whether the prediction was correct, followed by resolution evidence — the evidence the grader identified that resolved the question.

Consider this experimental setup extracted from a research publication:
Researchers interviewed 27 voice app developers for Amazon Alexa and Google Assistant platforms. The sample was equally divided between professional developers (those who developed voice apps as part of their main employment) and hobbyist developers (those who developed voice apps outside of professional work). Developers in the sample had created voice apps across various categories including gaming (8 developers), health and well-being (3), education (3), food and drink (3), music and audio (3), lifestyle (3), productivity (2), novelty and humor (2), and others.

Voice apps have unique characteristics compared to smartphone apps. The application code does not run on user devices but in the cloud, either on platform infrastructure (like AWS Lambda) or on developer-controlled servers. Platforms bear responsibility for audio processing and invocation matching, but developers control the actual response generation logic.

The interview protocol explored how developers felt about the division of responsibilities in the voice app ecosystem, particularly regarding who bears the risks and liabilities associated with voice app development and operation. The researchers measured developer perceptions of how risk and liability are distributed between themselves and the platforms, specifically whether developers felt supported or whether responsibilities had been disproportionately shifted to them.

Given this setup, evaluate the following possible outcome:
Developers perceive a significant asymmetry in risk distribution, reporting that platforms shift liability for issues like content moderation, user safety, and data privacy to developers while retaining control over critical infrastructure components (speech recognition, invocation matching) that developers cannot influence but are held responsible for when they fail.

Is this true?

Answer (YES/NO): NO